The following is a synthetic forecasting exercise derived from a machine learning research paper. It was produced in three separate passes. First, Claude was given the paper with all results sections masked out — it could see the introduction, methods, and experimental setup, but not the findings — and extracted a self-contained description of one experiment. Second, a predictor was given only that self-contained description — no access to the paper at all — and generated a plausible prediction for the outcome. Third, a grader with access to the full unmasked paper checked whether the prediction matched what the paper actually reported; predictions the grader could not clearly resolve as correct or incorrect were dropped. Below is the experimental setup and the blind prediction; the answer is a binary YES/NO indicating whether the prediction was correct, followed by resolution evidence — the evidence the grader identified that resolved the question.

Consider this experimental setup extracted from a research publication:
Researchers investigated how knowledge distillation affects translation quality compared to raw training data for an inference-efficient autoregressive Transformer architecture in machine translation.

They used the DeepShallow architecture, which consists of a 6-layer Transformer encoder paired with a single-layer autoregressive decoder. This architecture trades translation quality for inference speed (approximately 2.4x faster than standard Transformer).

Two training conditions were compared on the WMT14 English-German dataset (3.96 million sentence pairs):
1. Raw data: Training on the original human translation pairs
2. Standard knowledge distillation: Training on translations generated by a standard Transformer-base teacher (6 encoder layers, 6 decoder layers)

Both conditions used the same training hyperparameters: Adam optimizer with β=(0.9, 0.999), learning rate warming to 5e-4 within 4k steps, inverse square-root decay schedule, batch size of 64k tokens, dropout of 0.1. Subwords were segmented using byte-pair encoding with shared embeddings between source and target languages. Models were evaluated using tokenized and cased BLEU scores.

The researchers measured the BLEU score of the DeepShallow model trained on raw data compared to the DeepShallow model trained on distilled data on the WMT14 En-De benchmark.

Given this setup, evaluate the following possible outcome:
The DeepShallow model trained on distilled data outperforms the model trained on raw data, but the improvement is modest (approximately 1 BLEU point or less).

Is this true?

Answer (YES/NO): YES